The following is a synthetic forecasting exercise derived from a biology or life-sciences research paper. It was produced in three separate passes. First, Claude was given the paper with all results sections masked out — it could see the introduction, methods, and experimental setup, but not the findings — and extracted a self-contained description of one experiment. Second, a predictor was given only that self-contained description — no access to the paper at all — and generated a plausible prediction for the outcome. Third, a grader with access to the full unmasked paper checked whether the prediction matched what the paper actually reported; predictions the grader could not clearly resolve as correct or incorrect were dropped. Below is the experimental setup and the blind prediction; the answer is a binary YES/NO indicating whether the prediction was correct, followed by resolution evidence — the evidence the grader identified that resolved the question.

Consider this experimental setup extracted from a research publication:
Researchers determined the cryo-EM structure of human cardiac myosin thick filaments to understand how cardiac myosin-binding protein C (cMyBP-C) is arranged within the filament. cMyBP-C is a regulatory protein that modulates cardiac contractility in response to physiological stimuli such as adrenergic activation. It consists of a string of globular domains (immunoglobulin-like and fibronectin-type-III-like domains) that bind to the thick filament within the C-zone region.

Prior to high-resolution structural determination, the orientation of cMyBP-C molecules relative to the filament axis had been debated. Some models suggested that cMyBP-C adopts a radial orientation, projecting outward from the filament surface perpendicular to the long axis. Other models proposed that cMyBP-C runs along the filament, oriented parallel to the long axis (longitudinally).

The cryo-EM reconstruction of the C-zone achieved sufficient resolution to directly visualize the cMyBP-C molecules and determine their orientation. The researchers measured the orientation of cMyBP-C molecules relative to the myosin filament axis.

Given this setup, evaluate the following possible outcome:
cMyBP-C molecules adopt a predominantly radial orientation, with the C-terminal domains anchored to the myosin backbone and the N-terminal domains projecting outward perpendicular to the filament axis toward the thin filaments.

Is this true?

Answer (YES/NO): NO